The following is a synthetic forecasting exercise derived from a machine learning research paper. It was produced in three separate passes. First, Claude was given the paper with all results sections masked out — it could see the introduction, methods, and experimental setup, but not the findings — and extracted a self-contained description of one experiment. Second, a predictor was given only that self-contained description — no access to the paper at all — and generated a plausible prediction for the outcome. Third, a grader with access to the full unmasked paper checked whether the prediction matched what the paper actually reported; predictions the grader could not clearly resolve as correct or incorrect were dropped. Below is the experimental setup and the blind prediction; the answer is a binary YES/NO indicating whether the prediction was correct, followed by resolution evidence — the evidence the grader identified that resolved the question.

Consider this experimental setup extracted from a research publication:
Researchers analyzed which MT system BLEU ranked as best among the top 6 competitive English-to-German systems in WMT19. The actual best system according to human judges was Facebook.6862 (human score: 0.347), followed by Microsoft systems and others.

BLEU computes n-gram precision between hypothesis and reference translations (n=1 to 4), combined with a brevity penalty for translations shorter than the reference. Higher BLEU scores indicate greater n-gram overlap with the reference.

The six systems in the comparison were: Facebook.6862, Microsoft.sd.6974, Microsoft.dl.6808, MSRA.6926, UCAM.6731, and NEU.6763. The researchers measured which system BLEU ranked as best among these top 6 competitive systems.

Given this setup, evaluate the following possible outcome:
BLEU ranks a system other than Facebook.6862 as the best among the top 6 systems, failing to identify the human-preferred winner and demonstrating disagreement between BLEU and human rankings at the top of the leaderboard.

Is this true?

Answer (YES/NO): YES